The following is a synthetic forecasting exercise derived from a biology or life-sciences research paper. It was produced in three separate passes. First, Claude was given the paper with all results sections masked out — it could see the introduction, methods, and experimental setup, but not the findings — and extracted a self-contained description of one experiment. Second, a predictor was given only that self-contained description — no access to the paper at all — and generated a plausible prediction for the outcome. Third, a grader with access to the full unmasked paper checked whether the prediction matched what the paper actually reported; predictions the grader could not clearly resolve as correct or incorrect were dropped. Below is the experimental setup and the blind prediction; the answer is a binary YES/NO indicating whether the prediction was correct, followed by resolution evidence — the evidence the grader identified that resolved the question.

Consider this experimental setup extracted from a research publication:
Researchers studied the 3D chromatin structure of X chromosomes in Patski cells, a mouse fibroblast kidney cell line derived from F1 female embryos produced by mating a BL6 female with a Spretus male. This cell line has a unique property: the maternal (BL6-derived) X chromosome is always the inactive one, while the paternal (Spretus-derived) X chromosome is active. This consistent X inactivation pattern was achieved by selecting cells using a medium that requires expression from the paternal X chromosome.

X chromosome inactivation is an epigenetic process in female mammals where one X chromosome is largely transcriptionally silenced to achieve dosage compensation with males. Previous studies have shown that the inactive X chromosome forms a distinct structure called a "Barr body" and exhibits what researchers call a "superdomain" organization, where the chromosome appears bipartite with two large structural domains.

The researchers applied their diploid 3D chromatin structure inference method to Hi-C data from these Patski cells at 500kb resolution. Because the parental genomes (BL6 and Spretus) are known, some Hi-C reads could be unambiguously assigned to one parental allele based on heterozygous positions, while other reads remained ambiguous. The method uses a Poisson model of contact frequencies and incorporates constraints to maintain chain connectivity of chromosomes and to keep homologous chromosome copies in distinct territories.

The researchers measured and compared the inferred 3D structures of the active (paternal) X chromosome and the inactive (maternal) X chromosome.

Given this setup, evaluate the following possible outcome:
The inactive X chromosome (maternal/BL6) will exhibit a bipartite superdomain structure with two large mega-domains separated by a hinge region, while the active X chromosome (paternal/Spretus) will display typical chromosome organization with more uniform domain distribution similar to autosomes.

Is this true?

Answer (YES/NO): YES